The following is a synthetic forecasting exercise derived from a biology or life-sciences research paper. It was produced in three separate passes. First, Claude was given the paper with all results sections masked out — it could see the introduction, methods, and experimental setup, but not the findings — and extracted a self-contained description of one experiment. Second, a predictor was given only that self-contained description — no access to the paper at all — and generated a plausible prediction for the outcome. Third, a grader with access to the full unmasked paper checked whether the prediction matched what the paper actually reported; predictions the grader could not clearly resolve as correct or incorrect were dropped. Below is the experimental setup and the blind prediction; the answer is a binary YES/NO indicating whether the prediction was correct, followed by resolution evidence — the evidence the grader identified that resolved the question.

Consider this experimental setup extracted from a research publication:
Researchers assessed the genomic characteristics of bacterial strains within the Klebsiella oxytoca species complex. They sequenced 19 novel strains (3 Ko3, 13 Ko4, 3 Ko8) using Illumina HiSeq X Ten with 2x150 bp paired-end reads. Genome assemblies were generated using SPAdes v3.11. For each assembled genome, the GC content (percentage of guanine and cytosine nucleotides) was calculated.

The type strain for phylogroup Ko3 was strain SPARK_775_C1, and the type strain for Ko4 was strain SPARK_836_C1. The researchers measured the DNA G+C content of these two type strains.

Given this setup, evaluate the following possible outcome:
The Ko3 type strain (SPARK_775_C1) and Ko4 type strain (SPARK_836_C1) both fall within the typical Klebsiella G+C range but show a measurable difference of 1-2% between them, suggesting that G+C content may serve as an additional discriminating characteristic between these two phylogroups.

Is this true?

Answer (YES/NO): NO